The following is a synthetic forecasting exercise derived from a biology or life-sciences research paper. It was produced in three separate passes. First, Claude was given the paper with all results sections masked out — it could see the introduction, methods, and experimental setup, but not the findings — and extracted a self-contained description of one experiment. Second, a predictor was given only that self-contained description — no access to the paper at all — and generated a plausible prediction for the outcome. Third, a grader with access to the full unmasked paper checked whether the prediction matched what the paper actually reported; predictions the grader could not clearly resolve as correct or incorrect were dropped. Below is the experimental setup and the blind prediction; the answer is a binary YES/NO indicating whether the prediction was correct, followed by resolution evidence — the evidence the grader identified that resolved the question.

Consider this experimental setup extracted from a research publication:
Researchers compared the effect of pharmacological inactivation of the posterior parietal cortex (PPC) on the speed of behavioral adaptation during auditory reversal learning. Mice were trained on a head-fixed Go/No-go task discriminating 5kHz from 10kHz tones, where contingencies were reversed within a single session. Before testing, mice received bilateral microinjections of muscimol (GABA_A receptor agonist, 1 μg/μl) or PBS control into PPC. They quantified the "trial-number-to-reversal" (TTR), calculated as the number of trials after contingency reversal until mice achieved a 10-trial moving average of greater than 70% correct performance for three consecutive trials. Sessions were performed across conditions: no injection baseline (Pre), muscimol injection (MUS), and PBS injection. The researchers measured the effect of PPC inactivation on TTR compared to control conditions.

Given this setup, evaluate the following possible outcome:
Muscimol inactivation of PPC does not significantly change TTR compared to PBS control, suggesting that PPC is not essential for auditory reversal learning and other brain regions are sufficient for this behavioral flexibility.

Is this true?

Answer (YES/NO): NO